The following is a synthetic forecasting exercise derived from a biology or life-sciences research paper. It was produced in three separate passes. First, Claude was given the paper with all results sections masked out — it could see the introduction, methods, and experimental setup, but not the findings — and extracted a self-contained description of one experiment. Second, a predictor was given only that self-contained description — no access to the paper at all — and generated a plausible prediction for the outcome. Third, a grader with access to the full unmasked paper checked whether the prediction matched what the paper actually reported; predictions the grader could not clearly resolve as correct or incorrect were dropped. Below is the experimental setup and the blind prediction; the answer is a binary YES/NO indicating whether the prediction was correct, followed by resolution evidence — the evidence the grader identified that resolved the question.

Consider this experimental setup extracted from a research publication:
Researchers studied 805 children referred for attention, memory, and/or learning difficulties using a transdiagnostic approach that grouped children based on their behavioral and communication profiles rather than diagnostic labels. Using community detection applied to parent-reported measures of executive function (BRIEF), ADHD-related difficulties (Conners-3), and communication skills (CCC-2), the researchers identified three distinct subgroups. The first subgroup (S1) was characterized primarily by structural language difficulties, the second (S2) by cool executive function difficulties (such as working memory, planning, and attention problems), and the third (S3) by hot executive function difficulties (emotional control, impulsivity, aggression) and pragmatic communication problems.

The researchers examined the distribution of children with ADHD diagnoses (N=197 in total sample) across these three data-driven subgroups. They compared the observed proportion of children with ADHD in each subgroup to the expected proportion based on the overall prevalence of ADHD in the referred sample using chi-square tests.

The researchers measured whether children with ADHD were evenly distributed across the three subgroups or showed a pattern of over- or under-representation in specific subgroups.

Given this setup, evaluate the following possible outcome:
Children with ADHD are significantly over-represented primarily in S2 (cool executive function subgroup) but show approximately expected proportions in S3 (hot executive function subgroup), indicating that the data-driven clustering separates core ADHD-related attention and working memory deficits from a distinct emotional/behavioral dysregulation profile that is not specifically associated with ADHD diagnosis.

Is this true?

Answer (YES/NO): NO